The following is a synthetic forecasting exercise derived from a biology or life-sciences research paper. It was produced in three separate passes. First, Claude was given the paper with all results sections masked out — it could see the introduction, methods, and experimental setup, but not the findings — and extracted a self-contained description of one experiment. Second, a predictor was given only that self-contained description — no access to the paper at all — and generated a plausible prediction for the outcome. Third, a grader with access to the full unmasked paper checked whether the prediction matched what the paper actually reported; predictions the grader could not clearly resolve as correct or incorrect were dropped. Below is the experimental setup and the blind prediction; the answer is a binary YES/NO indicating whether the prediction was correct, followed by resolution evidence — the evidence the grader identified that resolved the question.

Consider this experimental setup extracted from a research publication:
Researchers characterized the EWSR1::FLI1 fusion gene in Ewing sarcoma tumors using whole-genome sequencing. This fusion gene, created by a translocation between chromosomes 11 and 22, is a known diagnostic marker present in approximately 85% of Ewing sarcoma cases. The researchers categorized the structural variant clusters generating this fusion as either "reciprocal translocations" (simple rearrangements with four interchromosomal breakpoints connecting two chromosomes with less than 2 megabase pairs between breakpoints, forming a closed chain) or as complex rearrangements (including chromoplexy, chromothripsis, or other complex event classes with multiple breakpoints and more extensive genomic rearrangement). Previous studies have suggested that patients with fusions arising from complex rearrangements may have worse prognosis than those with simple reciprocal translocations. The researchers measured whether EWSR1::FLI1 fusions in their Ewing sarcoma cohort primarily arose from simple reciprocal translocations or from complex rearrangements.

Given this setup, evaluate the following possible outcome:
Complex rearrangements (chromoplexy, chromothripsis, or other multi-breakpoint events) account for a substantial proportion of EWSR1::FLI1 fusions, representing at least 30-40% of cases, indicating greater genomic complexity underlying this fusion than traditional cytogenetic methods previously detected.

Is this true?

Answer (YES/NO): YES